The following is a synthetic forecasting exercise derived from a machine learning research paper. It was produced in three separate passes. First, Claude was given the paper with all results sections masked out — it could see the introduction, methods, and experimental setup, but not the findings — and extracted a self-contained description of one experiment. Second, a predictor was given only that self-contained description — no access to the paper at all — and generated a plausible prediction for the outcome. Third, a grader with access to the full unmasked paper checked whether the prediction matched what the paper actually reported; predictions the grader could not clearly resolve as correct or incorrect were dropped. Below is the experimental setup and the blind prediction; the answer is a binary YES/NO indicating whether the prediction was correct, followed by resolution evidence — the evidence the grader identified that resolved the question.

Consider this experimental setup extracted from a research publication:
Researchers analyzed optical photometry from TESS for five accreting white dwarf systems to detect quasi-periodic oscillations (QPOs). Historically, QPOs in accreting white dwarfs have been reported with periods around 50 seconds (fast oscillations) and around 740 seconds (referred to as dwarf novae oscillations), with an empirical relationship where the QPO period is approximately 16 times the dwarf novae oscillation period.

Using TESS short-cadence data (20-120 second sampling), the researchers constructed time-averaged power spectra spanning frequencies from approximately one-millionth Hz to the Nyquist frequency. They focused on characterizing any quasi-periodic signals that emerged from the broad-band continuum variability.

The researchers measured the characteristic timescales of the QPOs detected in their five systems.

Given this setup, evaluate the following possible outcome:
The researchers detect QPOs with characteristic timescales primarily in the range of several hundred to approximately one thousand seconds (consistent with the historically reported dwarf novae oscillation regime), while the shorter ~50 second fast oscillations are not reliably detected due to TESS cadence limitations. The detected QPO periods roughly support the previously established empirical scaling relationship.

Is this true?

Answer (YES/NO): NO